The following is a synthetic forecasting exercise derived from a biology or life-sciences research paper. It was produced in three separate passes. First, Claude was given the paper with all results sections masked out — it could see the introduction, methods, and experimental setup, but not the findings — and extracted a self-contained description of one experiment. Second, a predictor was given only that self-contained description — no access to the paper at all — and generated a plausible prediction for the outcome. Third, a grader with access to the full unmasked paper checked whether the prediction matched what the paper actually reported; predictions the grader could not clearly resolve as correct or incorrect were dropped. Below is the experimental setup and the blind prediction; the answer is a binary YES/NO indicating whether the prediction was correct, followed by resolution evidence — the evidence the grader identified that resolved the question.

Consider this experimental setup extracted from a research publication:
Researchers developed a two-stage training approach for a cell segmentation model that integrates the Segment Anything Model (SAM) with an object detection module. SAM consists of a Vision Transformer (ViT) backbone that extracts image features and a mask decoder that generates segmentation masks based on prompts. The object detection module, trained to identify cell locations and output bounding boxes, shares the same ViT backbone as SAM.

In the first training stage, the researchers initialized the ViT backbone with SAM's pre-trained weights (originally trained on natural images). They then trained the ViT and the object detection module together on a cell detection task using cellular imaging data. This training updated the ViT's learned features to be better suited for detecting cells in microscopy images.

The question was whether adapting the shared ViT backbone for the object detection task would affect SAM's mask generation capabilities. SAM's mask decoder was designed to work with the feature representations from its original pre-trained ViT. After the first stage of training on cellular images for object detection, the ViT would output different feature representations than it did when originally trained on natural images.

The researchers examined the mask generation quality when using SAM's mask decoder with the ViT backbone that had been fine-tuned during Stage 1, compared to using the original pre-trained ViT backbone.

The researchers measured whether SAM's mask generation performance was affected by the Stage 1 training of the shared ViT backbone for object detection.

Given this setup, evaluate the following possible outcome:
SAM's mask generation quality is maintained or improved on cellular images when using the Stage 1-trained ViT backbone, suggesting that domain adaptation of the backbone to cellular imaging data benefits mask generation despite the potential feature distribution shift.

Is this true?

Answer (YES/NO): NO